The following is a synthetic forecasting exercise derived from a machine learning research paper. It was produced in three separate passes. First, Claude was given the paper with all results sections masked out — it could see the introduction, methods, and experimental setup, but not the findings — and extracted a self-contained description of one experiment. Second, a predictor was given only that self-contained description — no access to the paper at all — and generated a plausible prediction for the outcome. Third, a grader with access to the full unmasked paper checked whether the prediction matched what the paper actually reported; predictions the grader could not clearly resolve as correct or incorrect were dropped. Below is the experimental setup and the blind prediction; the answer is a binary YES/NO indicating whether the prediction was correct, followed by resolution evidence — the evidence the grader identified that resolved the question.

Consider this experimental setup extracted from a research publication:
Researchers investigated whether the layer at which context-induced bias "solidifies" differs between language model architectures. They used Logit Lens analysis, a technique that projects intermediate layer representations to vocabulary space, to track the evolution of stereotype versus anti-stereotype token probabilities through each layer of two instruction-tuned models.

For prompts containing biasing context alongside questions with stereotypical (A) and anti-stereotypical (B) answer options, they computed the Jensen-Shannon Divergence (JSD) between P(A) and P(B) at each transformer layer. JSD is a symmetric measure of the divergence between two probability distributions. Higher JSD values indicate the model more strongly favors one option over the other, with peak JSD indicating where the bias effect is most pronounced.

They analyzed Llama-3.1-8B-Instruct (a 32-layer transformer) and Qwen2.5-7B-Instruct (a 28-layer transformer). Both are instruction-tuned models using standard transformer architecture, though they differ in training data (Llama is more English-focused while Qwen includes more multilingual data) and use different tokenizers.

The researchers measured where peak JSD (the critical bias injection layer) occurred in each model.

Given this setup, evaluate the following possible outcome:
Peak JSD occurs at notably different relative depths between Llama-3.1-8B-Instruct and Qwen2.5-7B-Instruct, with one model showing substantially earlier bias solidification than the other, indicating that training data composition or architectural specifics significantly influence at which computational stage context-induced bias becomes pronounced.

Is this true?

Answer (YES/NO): YES